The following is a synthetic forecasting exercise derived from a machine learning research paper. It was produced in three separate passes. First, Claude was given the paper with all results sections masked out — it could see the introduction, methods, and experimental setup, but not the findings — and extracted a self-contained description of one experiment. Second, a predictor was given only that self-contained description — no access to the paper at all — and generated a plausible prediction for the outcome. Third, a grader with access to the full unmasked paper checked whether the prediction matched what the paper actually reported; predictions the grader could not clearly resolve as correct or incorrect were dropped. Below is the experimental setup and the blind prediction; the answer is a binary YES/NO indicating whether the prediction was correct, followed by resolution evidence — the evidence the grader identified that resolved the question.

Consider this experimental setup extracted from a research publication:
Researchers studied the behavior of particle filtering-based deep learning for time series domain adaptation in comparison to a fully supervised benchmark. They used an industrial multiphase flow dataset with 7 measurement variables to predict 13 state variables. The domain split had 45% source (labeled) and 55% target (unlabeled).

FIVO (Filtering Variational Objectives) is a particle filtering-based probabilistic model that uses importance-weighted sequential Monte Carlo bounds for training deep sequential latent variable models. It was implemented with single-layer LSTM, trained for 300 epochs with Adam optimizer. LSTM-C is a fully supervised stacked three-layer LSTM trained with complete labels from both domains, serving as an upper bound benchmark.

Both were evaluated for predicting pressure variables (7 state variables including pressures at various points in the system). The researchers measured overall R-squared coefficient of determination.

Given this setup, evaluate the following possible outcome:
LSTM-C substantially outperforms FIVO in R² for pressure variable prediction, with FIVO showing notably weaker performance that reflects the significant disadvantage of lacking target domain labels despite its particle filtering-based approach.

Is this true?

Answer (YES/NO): YES